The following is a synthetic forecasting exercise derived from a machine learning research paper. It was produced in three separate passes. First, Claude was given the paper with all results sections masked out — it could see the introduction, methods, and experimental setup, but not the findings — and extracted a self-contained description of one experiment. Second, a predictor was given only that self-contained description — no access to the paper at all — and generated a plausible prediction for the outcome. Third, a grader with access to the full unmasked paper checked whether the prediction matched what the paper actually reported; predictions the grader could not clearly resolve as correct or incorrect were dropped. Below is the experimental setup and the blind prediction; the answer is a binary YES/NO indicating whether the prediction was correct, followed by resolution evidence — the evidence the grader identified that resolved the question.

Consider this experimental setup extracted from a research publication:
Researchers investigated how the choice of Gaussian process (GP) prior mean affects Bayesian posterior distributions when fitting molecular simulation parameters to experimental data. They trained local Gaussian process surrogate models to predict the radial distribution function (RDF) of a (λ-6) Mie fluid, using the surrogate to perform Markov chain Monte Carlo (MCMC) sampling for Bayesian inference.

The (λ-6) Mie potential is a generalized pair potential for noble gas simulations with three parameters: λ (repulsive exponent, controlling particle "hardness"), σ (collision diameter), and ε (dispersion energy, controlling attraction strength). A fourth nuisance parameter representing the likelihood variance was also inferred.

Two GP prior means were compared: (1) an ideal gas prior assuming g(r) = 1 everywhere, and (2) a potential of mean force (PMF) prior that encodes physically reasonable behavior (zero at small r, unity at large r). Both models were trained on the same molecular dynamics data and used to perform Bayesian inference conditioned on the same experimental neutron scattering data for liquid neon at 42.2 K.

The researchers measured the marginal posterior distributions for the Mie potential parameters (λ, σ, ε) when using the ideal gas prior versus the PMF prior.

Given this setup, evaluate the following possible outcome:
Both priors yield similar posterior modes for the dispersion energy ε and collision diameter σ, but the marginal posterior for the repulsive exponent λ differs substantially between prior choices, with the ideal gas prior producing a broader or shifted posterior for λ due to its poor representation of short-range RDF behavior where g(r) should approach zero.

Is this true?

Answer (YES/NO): NO